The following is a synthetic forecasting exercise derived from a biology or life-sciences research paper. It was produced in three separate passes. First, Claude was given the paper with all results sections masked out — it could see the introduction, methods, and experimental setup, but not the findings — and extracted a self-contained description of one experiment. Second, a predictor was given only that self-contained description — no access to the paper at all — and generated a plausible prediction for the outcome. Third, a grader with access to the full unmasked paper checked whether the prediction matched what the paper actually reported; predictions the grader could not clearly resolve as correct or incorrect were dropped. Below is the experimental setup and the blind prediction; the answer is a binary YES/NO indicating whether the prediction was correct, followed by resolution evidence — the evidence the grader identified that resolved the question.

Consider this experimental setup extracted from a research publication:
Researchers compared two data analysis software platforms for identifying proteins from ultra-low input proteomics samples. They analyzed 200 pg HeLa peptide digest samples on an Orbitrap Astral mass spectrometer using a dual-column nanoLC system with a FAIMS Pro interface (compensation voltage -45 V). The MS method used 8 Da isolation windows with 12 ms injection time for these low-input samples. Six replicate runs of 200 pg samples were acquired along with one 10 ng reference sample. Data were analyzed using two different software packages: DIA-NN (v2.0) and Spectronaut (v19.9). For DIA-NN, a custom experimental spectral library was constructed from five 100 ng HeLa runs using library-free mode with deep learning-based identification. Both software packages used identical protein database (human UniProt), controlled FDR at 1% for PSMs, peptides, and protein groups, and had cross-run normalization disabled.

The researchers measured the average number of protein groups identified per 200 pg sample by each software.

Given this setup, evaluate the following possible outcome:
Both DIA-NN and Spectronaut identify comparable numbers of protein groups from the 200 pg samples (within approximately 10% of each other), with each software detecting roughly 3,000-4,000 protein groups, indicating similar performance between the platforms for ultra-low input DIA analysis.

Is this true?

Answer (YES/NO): NO